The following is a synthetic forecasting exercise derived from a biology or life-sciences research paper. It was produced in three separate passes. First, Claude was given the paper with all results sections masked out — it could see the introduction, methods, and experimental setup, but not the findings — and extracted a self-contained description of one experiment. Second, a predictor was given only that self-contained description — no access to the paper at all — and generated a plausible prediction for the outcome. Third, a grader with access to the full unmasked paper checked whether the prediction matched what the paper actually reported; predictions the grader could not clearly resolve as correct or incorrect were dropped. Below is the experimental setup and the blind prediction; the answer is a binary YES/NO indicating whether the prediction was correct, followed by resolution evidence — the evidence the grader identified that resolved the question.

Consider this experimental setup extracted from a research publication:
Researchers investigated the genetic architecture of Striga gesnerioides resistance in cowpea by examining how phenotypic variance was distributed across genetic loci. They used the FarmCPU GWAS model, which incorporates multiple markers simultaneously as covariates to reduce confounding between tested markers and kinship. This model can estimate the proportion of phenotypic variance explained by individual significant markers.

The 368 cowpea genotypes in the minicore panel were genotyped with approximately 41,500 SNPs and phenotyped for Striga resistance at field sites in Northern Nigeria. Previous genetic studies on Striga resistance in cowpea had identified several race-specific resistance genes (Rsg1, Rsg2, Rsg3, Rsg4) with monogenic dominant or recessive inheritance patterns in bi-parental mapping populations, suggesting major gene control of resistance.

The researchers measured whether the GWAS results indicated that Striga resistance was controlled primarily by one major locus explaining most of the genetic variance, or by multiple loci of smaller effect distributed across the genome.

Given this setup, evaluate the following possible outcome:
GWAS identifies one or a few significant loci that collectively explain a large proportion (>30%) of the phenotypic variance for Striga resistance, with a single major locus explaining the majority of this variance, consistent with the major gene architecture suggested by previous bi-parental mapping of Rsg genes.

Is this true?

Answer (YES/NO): NO